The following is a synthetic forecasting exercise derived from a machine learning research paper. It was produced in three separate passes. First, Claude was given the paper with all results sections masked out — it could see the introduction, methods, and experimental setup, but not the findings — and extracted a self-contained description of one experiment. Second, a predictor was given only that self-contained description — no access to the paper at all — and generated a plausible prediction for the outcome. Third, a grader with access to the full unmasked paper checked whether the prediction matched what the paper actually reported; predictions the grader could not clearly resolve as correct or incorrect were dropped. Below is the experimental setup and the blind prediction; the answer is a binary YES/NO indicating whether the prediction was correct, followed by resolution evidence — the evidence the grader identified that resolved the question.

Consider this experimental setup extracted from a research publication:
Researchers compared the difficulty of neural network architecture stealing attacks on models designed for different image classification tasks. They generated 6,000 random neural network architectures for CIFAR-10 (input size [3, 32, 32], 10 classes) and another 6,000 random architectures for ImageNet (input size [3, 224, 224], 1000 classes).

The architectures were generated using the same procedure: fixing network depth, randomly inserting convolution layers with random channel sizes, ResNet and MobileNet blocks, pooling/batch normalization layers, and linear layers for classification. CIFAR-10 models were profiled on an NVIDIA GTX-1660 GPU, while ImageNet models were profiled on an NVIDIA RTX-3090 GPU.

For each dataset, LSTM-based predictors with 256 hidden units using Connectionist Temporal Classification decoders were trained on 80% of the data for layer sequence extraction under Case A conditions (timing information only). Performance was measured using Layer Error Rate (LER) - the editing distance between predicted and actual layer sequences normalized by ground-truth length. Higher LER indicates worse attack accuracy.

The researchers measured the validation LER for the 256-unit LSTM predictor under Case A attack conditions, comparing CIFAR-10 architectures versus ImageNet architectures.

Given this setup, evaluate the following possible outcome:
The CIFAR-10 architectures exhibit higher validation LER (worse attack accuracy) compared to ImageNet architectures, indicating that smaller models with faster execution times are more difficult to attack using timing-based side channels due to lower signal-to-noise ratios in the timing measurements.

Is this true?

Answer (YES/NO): NO